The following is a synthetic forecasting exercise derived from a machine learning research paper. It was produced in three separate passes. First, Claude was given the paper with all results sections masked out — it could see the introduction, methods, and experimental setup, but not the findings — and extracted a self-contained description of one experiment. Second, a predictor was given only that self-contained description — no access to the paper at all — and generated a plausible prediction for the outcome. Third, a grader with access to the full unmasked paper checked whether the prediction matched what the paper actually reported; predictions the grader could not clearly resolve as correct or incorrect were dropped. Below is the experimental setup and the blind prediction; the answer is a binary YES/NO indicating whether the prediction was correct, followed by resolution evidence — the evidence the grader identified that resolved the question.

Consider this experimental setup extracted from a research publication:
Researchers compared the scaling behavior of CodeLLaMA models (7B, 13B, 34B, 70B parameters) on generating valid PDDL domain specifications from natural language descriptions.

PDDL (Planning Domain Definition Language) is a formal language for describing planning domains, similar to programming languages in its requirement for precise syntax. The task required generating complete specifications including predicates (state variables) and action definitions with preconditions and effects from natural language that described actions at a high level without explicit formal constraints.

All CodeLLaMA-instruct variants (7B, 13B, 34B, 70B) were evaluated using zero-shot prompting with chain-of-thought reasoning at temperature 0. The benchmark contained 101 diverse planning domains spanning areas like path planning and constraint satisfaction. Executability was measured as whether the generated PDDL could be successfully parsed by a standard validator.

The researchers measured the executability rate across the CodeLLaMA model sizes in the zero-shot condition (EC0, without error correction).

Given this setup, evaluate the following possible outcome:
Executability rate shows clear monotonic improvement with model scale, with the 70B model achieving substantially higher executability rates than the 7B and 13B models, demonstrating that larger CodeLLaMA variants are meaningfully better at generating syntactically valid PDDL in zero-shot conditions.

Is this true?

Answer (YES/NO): NO